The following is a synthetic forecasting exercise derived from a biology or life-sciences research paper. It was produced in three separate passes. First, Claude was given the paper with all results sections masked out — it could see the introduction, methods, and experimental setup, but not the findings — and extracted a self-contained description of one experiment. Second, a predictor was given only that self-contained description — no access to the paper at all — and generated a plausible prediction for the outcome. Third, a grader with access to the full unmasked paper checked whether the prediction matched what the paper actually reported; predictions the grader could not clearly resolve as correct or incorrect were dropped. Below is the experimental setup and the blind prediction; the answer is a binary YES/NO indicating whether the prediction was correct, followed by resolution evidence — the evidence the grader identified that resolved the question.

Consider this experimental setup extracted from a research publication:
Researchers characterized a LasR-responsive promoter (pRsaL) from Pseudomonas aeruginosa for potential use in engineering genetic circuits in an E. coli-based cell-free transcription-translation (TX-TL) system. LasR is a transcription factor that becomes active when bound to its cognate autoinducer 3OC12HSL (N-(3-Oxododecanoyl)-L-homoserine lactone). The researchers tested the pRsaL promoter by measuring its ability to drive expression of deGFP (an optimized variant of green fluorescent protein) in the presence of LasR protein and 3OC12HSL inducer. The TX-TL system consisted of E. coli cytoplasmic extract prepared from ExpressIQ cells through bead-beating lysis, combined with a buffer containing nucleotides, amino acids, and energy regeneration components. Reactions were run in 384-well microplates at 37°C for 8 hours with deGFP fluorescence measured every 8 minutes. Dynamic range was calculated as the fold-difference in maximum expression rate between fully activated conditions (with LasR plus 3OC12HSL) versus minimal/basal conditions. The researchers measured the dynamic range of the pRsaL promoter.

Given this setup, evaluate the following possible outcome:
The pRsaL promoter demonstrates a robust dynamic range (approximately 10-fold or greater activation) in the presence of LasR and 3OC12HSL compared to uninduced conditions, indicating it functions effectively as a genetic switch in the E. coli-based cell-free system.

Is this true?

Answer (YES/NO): NO